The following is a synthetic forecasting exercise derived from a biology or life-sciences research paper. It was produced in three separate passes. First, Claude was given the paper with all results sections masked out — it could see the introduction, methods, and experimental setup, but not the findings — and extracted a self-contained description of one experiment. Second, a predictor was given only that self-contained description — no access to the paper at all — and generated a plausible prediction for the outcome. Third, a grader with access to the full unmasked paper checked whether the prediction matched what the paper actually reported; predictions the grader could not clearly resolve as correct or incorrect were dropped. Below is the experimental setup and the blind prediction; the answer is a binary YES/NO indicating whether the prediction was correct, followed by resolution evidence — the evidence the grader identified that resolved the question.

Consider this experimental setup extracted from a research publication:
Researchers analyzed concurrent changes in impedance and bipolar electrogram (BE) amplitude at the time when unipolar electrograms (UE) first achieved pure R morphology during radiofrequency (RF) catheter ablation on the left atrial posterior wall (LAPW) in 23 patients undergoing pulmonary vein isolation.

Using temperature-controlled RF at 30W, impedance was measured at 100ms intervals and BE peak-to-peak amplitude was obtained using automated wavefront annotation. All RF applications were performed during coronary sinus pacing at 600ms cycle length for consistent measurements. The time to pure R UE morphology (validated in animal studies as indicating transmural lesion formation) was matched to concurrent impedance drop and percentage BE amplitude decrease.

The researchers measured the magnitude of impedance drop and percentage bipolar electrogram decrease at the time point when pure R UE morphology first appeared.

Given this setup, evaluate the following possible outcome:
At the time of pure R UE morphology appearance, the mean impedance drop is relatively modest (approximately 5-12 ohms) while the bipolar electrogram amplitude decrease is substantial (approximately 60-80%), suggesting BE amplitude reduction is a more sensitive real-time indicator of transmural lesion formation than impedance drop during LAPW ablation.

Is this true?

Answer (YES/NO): NO